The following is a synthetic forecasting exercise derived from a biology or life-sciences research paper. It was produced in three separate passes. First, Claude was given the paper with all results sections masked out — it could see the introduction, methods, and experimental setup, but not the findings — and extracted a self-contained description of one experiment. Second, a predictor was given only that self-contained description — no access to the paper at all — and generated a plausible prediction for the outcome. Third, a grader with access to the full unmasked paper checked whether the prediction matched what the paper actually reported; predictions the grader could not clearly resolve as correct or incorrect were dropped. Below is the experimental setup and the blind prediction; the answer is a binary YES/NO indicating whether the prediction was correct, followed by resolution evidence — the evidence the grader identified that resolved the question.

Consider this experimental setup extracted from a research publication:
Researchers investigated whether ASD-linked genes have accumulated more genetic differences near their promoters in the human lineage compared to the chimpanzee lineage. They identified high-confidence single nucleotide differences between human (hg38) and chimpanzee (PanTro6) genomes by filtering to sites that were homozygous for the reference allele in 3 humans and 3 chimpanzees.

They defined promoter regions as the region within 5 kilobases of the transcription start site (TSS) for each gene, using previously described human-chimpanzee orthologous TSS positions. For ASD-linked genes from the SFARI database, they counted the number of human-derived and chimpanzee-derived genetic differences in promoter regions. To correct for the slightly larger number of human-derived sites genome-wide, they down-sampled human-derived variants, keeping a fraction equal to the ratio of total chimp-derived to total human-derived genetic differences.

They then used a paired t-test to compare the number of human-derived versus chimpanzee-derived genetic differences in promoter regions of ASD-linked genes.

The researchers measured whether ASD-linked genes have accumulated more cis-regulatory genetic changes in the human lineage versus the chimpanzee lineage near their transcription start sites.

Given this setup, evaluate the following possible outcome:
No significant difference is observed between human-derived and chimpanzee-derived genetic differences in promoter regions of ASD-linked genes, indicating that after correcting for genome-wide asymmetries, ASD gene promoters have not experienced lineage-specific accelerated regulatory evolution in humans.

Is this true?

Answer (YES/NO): YES